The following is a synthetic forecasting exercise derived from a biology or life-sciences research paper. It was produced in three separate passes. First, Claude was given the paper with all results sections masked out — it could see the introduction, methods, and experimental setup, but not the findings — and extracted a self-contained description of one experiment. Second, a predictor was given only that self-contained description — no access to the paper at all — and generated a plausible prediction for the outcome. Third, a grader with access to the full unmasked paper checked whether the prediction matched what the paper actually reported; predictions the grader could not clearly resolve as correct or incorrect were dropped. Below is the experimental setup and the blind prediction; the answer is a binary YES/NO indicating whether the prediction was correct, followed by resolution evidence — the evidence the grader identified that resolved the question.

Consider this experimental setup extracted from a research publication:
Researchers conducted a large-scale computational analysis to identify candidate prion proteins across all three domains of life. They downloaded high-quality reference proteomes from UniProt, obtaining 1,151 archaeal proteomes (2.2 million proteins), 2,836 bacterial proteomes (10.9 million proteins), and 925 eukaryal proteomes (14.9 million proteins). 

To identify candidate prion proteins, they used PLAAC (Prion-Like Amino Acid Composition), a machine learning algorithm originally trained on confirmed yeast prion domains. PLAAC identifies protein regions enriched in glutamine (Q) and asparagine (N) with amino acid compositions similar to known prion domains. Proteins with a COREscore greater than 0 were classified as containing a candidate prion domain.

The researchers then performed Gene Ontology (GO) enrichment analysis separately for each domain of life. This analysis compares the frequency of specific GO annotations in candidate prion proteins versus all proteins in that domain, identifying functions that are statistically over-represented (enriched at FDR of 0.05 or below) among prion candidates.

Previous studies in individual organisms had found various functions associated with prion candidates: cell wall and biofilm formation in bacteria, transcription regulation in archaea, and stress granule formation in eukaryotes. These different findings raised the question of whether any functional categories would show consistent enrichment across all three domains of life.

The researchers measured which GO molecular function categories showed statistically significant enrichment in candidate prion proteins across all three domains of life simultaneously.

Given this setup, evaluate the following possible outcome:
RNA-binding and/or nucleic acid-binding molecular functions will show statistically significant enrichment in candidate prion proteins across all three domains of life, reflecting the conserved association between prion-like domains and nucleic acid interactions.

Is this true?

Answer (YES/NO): NO